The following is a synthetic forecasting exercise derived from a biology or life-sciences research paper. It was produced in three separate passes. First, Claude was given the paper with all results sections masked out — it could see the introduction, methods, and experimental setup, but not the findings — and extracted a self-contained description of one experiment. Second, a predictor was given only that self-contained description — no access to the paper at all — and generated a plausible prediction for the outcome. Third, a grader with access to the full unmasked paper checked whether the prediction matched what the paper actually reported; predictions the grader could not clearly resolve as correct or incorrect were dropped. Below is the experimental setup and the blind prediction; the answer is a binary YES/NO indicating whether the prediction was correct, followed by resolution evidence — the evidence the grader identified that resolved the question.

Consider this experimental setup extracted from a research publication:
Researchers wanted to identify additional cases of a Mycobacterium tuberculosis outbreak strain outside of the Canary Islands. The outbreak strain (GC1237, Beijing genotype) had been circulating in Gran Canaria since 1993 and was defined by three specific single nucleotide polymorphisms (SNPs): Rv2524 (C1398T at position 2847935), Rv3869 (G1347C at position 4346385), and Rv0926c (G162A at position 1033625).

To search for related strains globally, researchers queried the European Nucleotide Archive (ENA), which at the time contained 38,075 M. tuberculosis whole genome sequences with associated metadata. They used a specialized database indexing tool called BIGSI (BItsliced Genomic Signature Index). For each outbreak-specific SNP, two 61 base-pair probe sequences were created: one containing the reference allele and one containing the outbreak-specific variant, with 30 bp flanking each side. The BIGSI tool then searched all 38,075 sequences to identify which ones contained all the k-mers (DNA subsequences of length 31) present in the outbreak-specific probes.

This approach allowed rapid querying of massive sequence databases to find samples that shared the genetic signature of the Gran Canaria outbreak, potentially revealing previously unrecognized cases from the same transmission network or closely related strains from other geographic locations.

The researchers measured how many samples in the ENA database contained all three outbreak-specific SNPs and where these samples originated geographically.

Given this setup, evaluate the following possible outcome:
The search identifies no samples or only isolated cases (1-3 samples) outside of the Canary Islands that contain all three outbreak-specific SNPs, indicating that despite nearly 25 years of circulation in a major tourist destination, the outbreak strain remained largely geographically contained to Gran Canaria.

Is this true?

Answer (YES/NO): NO